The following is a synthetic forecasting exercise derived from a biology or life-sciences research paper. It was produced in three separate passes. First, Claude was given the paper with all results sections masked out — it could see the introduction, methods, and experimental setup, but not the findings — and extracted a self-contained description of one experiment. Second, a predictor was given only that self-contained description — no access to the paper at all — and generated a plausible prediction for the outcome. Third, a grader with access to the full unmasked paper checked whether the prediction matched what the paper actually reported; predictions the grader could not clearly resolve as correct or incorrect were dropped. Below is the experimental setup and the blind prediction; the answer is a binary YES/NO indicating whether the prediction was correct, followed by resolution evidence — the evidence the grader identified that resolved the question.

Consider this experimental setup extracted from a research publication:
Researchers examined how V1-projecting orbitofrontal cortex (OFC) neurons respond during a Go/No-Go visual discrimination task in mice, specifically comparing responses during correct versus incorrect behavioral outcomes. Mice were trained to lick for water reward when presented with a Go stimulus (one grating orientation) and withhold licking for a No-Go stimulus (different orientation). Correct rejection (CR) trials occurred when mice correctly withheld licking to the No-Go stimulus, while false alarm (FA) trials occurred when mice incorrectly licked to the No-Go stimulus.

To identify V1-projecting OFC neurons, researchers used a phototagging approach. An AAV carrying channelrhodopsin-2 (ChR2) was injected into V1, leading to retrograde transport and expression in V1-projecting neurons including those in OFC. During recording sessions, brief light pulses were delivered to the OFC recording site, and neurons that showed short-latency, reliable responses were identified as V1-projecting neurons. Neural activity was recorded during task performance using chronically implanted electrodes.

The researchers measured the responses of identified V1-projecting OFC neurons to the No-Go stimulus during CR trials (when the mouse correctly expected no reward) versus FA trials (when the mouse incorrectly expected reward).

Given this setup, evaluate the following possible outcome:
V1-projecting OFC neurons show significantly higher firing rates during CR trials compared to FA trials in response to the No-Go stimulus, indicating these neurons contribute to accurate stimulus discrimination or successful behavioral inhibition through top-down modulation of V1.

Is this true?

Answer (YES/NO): YES